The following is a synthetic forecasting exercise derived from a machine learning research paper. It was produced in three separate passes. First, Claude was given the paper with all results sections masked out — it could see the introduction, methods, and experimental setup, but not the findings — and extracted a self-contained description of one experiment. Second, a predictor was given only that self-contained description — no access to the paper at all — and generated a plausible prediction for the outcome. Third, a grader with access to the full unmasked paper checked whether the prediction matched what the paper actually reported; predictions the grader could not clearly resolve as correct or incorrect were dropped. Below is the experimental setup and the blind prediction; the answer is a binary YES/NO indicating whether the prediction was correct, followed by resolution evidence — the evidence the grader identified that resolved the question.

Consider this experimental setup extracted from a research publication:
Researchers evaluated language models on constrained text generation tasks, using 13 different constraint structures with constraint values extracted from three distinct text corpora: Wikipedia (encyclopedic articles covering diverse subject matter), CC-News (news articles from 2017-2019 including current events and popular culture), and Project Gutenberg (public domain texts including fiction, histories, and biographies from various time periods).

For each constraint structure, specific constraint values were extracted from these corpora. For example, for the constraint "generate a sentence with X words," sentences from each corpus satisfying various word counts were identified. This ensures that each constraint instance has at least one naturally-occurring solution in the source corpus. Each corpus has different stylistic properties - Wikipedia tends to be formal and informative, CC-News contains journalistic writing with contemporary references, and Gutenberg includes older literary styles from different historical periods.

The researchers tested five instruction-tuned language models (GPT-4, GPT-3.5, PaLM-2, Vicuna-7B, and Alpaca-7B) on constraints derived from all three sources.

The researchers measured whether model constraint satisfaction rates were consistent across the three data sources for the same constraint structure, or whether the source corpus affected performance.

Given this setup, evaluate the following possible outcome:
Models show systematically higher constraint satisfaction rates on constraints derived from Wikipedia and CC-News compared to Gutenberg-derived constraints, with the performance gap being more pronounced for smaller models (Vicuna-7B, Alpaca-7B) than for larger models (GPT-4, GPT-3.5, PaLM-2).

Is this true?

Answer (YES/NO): NO